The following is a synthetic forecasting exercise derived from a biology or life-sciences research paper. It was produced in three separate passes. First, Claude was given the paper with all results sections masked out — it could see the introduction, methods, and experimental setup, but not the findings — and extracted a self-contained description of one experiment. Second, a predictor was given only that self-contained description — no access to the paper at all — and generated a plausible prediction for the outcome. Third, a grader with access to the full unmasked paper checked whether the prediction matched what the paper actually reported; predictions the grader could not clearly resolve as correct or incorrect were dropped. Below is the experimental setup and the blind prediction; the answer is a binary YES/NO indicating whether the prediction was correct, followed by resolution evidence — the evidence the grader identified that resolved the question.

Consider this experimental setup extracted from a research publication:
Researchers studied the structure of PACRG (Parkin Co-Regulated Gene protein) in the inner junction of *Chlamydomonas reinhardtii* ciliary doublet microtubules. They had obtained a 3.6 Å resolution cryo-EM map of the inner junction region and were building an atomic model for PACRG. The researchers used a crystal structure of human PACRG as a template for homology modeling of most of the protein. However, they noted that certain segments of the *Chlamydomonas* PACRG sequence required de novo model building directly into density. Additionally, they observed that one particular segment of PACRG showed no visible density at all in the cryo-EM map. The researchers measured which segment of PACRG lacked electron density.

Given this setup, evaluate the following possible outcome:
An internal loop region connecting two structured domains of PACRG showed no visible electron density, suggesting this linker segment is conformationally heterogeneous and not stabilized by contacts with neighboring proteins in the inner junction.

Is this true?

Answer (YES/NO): YES